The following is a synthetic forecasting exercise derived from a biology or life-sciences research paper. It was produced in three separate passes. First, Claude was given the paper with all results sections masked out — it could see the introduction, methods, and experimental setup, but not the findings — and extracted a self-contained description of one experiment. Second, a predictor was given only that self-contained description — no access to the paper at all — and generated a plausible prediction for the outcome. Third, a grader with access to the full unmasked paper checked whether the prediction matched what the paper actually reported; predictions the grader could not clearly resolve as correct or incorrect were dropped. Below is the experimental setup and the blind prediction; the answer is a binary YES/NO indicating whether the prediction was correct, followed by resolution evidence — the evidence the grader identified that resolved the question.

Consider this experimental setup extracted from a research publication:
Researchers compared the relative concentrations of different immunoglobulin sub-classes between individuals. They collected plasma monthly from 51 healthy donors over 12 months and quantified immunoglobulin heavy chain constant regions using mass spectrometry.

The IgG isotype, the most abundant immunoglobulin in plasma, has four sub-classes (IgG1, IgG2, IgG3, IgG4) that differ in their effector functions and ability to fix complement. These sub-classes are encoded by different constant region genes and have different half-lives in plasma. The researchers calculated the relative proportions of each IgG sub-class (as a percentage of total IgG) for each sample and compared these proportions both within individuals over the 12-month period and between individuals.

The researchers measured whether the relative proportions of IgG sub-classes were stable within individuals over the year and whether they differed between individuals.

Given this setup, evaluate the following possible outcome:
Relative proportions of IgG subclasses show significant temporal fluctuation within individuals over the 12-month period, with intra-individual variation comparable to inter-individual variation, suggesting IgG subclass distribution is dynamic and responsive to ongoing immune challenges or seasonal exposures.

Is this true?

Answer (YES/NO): NO